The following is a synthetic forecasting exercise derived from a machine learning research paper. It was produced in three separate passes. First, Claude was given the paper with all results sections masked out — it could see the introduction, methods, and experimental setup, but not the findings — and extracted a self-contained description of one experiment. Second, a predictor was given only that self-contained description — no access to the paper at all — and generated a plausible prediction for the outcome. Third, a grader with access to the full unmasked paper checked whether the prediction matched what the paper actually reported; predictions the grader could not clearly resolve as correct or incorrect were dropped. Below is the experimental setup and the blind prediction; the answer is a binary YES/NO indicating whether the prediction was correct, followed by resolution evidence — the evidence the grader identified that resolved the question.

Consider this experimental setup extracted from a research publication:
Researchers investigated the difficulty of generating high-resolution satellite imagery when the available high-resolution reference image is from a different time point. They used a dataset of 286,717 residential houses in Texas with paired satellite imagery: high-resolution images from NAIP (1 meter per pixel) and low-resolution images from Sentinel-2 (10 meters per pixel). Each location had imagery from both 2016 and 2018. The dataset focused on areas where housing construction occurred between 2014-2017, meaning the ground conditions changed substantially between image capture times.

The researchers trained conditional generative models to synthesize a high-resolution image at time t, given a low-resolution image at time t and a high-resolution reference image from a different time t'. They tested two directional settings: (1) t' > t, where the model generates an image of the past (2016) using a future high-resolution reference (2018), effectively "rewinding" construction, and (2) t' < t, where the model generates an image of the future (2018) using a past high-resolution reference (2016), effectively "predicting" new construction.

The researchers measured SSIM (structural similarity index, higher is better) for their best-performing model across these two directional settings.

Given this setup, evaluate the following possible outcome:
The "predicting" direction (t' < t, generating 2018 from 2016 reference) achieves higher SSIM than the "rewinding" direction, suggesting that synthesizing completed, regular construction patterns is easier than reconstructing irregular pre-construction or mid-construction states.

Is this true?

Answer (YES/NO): NO